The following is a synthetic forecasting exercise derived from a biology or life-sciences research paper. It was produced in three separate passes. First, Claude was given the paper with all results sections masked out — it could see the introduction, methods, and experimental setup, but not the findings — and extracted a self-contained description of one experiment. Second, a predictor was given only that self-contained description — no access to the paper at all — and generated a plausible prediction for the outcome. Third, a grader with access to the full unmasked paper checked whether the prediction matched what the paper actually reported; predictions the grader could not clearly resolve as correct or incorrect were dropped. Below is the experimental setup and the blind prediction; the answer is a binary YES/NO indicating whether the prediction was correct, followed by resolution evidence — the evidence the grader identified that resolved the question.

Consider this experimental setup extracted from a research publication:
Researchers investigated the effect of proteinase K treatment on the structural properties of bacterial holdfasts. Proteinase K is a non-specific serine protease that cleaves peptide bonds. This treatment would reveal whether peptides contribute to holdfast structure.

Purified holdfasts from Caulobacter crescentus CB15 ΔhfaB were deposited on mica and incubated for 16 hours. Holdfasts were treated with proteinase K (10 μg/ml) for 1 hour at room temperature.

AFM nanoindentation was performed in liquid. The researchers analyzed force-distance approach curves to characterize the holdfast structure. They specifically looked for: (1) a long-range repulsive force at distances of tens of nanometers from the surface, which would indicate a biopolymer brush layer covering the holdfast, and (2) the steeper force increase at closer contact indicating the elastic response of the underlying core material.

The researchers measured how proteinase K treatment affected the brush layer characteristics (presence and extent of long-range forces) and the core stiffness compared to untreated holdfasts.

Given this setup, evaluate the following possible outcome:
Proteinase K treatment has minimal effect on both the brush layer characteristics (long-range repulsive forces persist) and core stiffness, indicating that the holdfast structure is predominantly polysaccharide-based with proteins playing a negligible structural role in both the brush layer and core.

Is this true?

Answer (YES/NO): NO